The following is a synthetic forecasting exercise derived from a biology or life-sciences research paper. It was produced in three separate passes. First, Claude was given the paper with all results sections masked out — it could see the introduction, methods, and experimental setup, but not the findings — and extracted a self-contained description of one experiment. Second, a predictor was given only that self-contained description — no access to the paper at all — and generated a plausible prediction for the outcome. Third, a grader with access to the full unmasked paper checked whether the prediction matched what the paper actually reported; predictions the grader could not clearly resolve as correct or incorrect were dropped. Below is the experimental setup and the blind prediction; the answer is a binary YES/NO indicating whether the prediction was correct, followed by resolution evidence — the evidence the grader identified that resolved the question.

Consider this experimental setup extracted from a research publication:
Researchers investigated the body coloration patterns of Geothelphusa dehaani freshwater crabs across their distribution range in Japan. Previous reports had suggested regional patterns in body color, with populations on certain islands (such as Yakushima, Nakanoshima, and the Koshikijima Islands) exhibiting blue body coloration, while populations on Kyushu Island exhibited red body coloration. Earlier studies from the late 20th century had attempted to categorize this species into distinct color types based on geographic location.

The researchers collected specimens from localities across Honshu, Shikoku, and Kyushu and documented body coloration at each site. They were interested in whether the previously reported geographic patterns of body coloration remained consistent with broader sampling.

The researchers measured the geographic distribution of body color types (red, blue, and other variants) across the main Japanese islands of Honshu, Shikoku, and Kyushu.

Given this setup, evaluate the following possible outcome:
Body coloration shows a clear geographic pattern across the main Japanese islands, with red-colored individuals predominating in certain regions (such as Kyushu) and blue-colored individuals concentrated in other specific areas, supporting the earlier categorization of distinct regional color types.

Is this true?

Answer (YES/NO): NO